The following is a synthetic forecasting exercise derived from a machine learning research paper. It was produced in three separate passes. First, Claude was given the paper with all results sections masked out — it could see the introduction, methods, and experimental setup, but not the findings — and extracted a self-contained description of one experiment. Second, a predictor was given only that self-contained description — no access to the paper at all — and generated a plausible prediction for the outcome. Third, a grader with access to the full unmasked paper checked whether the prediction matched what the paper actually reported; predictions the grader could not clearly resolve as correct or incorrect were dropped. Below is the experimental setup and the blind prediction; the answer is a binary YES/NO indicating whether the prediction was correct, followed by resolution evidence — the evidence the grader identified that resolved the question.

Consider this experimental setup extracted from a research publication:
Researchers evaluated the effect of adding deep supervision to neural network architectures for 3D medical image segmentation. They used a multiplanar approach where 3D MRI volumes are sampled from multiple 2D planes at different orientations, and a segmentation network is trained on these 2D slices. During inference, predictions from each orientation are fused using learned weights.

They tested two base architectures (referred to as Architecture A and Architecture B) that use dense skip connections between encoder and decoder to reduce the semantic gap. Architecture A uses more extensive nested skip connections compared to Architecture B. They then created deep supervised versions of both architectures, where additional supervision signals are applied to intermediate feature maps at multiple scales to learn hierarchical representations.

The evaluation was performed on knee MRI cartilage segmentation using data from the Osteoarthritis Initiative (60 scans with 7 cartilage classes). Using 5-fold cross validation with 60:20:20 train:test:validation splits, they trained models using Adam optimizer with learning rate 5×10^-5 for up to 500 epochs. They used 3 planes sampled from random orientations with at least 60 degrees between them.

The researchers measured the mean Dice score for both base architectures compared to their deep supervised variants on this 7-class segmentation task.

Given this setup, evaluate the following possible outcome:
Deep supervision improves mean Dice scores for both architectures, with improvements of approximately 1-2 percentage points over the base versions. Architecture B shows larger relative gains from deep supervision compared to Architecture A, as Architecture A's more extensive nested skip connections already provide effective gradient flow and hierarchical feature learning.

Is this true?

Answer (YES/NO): NO